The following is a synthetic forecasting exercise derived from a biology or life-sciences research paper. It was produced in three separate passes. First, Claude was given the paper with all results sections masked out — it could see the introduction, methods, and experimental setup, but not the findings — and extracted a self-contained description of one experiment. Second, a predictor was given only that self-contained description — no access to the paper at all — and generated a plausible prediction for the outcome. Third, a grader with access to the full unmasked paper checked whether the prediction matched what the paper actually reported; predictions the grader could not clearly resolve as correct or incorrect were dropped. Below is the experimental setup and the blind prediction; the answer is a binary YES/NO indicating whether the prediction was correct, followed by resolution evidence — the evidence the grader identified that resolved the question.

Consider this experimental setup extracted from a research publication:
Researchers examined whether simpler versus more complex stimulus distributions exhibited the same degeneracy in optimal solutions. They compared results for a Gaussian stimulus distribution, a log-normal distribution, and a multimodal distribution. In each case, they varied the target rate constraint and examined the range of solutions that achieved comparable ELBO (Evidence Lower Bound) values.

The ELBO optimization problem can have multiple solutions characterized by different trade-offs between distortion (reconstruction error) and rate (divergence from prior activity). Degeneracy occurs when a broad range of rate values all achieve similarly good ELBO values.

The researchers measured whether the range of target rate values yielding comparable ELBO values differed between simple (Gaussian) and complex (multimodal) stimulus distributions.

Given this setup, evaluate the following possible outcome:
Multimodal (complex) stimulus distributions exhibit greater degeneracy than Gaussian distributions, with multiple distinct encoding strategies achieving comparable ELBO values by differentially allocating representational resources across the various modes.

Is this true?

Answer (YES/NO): NO